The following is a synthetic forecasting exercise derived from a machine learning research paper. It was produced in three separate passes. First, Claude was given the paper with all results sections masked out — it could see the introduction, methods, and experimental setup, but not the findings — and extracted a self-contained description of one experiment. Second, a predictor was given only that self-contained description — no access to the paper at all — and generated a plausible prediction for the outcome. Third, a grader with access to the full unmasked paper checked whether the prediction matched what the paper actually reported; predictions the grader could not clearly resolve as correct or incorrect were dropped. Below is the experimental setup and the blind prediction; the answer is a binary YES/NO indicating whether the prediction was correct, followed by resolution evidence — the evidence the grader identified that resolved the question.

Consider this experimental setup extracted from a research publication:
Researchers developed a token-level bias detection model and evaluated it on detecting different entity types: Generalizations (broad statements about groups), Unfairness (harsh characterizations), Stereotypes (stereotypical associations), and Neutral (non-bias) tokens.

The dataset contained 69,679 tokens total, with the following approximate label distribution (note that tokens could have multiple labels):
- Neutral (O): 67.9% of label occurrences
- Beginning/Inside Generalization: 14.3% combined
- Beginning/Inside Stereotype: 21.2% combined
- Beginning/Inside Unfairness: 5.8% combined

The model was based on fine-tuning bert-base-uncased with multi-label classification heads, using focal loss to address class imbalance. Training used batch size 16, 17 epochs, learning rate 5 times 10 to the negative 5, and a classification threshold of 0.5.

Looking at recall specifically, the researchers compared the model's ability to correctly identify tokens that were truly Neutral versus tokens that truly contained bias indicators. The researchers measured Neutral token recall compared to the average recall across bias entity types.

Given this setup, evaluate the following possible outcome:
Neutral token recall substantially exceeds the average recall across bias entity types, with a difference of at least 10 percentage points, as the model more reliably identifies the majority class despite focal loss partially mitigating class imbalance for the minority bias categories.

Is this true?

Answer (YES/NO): YES